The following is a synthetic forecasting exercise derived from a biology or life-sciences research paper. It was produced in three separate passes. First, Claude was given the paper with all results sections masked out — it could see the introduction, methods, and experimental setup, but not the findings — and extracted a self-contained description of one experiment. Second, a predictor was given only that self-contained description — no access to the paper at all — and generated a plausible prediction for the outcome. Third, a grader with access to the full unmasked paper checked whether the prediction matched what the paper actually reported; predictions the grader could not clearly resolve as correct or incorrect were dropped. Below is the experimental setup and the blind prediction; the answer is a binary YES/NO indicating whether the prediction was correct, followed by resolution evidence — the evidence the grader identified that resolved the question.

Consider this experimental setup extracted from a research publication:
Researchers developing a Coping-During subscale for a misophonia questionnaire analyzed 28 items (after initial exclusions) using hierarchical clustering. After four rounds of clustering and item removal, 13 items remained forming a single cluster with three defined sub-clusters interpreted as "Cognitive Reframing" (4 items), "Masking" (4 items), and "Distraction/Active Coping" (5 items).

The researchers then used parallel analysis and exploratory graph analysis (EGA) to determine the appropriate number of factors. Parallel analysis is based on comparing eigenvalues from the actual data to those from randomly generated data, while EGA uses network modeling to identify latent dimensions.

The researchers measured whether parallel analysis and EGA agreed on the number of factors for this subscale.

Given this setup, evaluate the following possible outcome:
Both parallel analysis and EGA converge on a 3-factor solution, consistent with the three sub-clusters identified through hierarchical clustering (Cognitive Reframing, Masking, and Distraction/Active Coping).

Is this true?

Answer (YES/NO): NO